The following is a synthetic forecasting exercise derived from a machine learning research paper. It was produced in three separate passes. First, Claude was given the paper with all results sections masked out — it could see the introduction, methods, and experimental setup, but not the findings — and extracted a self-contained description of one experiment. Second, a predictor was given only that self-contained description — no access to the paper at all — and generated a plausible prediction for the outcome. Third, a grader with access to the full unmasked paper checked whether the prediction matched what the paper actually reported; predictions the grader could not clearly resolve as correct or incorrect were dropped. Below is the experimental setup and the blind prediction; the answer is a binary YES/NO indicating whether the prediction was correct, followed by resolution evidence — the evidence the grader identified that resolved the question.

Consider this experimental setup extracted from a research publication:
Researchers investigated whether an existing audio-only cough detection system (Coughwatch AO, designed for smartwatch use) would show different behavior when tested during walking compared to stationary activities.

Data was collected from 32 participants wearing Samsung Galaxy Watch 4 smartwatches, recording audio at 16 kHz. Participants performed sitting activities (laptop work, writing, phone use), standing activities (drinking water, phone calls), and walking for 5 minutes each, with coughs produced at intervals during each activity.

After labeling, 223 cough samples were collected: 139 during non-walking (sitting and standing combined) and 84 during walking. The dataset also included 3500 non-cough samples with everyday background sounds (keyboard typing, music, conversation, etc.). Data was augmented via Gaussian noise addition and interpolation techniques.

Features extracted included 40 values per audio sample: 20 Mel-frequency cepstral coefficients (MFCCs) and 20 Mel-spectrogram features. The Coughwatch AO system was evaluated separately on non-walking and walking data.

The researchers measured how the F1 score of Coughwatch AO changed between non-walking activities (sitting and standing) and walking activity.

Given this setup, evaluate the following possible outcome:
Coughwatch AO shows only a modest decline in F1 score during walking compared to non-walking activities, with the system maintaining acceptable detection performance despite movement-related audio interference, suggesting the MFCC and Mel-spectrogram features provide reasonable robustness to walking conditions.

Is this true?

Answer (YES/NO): NO